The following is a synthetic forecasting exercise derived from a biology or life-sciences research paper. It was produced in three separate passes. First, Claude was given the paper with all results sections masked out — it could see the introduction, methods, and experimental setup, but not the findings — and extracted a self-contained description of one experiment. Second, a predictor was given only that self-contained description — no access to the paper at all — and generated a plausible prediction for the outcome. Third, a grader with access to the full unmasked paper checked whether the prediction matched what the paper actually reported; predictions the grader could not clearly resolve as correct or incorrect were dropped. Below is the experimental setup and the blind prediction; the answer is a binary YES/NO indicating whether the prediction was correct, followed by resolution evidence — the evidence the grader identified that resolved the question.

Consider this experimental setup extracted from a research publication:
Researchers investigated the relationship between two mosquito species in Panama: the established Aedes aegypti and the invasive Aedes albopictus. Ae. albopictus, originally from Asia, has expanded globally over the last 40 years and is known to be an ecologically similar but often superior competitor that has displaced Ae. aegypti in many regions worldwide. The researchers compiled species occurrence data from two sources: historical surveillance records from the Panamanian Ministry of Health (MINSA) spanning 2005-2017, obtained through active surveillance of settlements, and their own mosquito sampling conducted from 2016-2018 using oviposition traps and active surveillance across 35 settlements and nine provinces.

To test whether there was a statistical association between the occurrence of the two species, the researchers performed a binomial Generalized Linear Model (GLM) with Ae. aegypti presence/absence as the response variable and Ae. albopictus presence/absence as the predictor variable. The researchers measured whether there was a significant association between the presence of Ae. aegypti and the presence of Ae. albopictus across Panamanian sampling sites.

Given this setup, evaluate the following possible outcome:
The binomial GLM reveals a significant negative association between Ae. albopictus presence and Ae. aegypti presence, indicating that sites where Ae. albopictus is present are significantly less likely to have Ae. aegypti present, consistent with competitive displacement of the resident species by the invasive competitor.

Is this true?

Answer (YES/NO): NO